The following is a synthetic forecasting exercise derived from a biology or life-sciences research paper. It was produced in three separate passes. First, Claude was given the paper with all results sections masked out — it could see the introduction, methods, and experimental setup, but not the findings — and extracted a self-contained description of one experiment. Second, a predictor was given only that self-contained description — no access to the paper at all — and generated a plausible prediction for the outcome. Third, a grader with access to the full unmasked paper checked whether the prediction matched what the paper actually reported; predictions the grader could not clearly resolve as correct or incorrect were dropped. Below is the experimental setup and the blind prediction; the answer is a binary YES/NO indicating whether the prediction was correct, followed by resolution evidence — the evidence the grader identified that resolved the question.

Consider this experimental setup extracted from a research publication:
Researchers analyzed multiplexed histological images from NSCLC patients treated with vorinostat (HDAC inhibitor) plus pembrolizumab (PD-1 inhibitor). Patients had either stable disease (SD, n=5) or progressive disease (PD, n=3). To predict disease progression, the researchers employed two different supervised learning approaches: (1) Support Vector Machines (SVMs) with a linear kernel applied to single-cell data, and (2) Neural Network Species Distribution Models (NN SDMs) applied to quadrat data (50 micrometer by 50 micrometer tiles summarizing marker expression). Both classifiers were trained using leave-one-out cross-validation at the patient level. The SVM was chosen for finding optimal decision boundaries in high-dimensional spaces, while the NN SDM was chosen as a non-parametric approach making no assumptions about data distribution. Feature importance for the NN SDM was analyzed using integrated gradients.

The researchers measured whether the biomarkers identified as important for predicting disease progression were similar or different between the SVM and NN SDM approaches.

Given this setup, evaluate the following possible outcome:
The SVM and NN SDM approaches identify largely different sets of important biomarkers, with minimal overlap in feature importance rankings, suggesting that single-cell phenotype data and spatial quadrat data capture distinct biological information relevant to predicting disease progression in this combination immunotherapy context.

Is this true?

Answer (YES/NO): NO